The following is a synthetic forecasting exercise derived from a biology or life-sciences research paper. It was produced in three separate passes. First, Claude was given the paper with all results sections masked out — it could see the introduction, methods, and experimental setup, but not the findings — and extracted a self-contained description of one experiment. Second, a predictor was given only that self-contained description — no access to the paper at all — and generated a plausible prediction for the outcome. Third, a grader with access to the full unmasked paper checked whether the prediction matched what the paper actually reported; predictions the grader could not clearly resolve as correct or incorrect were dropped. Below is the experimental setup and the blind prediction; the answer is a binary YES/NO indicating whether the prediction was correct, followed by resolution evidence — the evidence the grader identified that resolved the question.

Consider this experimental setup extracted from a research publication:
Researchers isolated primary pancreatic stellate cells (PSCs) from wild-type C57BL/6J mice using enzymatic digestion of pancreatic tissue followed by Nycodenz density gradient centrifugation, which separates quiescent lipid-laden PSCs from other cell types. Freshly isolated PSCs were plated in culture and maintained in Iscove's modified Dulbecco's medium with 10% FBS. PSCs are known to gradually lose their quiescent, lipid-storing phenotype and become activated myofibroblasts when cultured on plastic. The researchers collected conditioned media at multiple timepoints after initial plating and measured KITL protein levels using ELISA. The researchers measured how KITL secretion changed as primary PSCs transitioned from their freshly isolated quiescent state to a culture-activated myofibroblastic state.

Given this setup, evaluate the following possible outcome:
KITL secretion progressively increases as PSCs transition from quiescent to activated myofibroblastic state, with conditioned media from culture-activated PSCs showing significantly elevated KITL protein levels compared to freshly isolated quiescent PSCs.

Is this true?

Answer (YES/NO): NO